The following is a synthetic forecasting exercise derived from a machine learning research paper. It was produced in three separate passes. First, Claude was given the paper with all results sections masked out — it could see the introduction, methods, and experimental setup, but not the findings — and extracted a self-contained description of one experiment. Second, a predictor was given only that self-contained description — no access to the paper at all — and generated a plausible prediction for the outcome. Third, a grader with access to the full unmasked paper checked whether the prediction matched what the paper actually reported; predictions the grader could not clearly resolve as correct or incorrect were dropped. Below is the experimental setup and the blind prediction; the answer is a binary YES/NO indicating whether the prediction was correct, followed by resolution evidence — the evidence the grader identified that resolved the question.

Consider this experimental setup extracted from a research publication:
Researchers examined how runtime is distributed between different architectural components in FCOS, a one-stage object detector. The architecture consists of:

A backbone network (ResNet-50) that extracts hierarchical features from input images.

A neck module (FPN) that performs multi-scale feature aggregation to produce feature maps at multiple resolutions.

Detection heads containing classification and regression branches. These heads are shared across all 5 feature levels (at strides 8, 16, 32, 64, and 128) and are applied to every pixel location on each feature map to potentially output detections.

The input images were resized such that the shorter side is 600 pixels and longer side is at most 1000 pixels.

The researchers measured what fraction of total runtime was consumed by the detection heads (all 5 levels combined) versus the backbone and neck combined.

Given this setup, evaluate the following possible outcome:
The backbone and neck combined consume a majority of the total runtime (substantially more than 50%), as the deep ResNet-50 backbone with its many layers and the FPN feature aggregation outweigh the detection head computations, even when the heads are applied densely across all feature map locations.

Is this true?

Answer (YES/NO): NO